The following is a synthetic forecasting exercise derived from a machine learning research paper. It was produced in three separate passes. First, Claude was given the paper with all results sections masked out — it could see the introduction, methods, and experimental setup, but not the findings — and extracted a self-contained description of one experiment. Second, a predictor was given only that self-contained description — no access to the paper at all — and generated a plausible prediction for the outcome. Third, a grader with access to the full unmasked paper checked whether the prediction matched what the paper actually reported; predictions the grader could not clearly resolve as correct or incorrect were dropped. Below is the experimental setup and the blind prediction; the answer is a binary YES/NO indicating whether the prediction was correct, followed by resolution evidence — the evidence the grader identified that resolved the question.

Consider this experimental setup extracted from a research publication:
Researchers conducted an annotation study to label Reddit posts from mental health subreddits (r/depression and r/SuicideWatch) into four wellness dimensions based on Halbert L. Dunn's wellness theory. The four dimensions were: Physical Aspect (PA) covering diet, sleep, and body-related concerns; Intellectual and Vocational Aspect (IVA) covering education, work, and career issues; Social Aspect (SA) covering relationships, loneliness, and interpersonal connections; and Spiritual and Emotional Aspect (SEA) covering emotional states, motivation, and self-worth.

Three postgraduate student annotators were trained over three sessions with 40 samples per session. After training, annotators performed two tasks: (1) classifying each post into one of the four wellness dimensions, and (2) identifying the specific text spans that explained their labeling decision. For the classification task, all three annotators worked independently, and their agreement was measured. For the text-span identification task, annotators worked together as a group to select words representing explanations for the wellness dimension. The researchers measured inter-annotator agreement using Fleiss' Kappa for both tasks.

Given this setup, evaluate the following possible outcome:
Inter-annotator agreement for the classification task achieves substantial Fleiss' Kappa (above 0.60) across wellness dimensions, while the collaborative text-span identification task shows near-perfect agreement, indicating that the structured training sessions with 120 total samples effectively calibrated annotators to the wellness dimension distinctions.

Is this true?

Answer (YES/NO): YES